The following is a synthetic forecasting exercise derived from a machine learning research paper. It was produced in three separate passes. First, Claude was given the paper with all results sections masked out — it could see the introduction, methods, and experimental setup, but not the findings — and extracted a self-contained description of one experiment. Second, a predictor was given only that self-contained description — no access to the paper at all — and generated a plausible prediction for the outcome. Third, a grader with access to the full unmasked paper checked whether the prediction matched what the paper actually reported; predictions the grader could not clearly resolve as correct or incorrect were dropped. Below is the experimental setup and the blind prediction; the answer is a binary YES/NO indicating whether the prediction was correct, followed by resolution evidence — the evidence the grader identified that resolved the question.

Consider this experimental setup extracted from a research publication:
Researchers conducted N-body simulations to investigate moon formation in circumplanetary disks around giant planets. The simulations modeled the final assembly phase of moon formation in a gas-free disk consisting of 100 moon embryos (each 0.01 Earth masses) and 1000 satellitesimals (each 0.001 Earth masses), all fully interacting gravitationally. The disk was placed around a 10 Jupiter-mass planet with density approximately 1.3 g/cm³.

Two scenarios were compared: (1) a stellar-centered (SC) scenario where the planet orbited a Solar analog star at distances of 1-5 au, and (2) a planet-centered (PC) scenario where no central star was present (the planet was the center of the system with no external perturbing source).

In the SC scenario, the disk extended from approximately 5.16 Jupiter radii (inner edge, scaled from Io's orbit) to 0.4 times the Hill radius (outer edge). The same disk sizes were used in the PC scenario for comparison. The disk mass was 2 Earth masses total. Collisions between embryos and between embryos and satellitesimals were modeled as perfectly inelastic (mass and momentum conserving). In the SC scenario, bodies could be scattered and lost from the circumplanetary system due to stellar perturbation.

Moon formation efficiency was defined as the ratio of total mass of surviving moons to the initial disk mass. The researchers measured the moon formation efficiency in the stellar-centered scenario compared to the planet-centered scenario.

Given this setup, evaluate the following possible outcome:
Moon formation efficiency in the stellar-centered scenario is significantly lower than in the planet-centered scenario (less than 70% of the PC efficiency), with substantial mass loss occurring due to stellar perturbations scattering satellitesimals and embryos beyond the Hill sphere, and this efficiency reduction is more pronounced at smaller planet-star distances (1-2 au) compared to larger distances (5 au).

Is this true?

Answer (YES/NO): NO